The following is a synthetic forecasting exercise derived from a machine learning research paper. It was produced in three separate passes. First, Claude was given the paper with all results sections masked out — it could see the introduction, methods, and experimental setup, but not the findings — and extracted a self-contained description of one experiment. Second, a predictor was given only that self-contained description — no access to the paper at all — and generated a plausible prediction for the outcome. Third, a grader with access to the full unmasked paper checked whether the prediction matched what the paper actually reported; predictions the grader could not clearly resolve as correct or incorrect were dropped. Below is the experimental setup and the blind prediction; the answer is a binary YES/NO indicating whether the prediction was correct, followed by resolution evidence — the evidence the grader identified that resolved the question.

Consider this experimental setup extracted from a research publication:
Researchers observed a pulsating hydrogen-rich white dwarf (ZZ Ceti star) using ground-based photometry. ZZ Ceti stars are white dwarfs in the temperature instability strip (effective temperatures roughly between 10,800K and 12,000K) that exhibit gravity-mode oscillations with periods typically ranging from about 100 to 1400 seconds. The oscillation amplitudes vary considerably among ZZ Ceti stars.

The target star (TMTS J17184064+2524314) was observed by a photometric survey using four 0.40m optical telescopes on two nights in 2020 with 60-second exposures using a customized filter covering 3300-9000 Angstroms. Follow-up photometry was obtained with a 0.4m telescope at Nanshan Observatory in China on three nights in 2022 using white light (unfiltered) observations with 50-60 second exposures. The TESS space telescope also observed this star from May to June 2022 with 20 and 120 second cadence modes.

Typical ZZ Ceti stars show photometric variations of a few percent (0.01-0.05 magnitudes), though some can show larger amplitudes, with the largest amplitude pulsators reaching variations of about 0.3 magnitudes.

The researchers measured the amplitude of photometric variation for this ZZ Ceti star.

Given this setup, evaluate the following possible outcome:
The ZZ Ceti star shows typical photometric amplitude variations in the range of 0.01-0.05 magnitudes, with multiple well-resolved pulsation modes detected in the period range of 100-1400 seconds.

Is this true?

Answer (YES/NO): NO